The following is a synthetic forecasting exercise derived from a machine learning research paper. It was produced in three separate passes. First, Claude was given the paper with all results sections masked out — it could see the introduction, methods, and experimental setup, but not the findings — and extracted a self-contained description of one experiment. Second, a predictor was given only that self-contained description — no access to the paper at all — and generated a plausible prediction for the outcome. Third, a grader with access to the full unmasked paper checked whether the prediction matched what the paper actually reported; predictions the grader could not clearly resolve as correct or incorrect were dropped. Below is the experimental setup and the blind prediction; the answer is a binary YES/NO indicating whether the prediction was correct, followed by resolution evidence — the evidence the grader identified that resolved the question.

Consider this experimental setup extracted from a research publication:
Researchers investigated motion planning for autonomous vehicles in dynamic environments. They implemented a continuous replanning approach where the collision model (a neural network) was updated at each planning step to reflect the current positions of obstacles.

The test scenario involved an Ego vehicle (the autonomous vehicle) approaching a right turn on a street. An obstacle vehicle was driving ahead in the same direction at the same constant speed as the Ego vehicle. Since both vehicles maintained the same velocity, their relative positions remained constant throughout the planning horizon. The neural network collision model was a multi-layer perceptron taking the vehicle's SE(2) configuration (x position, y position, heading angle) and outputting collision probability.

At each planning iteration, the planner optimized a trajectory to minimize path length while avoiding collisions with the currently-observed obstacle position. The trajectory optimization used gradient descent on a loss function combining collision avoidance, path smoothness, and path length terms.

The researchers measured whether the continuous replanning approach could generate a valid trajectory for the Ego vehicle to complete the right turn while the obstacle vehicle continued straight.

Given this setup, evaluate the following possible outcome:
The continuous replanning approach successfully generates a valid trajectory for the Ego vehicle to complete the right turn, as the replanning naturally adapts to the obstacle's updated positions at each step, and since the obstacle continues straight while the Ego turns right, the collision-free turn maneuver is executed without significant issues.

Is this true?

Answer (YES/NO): NO